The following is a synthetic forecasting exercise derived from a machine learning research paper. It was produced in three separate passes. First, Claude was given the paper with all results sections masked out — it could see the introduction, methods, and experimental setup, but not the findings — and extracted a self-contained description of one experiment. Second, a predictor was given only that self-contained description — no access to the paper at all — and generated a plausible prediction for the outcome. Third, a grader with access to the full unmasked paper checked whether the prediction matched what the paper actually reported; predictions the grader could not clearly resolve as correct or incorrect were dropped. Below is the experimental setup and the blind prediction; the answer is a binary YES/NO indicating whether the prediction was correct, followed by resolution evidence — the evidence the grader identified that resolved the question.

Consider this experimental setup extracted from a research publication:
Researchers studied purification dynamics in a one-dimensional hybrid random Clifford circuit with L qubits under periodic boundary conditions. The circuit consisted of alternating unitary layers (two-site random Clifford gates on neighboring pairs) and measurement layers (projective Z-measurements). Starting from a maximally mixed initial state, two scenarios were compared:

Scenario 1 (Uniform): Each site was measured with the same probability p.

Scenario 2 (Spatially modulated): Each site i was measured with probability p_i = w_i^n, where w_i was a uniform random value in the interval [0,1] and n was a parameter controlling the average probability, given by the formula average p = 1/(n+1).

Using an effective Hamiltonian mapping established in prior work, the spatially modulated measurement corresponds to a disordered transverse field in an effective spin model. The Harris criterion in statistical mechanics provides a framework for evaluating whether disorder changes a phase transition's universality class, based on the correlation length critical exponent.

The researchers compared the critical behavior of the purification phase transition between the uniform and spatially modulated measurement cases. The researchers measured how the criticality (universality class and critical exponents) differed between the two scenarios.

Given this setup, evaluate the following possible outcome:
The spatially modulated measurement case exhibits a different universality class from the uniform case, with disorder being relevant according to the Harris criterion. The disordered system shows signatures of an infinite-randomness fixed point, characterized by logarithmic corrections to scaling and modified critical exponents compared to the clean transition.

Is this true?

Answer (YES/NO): NO